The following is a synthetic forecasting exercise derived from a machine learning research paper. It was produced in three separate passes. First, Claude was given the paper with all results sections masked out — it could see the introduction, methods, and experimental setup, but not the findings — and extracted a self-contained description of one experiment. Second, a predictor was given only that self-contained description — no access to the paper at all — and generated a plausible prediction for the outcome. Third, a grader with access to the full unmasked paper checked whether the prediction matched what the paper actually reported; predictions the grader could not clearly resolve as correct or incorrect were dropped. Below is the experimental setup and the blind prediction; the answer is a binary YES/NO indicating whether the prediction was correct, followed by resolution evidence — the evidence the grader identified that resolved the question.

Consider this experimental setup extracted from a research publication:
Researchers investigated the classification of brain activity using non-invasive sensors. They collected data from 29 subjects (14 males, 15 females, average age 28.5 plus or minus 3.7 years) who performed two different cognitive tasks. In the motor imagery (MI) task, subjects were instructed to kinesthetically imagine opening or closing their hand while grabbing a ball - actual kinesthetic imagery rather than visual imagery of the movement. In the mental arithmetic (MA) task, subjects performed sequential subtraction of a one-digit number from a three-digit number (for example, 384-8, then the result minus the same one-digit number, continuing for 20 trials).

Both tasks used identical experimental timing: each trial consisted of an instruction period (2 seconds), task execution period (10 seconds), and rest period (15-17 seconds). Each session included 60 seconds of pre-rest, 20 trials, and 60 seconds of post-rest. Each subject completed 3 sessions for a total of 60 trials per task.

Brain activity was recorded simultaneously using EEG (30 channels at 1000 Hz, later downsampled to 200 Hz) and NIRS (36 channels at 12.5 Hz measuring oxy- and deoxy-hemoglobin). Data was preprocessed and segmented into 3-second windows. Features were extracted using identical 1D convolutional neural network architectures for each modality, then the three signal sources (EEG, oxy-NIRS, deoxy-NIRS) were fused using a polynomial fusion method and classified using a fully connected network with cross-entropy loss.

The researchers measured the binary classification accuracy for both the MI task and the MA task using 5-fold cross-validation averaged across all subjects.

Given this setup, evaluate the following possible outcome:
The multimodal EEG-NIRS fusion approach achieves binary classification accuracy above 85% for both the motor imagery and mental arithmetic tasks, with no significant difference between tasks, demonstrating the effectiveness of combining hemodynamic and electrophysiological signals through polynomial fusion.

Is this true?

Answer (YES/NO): NO